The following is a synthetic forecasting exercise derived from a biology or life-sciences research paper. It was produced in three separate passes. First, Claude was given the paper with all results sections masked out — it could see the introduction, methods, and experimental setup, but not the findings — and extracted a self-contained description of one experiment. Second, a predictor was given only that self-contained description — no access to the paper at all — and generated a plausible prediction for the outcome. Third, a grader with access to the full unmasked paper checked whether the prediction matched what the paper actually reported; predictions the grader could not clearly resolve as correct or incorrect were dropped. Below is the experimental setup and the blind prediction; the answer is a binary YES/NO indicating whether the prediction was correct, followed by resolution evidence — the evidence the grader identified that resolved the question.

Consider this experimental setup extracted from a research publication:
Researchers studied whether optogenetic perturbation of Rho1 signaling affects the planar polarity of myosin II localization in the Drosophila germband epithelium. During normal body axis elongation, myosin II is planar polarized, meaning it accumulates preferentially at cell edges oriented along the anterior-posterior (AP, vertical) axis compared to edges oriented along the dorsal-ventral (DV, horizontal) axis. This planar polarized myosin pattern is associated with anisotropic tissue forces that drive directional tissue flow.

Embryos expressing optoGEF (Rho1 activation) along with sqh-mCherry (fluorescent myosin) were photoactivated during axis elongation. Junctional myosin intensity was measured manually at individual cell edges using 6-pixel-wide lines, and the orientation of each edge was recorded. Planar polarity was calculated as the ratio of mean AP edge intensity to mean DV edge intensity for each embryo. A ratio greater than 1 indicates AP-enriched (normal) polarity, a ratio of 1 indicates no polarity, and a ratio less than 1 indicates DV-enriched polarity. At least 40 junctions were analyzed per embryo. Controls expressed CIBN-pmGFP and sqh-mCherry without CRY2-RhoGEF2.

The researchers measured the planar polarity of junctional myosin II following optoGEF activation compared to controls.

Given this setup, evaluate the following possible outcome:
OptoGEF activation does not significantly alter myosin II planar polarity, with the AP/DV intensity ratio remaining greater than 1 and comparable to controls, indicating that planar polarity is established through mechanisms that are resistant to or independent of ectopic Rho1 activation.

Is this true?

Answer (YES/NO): NO